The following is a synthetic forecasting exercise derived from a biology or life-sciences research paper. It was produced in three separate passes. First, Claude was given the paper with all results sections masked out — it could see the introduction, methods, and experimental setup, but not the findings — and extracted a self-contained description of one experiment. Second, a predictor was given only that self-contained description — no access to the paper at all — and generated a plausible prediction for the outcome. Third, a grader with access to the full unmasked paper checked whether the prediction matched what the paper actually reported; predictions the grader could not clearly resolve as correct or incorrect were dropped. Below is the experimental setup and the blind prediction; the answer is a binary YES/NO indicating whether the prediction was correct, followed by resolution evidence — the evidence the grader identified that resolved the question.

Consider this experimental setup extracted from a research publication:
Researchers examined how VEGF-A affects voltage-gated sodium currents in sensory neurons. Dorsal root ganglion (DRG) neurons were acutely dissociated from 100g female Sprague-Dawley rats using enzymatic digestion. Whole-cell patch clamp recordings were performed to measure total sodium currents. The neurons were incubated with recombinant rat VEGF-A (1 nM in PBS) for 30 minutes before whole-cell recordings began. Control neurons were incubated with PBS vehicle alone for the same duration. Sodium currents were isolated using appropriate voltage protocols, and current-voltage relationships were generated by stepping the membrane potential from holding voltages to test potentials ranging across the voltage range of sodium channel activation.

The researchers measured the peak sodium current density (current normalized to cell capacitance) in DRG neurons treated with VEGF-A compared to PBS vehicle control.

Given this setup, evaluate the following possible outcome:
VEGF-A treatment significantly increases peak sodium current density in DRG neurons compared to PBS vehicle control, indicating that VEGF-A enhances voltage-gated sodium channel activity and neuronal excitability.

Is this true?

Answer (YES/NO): YES